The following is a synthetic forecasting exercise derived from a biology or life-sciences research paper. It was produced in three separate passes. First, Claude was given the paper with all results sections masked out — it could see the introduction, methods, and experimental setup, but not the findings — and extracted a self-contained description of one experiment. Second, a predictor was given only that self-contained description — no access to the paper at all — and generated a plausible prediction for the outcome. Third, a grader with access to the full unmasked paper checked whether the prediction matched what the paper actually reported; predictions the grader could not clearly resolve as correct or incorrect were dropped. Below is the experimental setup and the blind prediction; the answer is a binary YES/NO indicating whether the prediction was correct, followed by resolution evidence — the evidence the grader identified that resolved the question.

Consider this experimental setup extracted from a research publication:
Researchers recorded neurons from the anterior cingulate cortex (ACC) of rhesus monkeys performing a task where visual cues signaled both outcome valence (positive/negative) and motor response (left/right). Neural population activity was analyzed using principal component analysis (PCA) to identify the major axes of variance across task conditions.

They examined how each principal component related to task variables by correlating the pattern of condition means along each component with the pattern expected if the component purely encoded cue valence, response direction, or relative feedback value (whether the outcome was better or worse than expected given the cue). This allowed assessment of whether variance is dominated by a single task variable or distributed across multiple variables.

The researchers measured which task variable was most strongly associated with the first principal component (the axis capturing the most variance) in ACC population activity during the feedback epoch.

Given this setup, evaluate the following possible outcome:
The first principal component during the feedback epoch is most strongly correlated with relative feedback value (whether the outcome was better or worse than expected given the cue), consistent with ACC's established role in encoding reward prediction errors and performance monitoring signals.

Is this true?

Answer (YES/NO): NO